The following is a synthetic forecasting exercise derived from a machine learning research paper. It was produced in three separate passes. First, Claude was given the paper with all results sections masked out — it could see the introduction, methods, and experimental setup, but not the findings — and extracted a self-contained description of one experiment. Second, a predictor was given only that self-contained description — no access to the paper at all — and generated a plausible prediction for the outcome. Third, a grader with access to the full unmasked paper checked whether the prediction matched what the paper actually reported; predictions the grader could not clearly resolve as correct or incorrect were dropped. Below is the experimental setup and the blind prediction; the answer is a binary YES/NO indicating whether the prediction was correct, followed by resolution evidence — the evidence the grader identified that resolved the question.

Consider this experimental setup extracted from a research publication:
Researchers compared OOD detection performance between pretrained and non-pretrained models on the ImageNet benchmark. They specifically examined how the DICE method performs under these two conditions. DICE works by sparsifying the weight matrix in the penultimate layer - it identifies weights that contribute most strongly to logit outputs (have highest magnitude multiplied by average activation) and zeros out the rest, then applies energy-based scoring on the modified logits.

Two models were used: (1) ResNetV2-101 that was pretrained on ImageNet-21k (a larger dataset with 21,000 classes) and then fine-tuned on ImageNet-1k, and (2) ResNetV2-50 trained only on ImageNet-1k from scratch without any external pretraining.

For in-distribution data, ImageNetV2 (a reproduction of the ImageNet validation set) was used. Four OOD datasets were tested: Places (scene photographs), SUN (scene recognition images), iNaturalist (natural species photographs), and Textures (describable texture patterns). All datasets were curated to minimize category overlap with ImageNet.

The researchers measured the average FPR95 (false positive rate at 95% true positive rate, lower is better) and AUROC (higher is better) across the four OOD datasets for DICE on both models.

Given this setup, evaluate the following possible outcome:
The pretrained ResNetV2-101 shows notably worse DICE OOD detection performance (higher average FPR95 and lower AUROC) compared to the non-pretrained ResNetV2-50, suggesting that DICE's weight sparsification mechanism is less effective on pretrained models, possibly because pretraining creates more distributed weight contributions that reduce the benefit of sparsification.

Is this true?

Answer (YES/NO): YES